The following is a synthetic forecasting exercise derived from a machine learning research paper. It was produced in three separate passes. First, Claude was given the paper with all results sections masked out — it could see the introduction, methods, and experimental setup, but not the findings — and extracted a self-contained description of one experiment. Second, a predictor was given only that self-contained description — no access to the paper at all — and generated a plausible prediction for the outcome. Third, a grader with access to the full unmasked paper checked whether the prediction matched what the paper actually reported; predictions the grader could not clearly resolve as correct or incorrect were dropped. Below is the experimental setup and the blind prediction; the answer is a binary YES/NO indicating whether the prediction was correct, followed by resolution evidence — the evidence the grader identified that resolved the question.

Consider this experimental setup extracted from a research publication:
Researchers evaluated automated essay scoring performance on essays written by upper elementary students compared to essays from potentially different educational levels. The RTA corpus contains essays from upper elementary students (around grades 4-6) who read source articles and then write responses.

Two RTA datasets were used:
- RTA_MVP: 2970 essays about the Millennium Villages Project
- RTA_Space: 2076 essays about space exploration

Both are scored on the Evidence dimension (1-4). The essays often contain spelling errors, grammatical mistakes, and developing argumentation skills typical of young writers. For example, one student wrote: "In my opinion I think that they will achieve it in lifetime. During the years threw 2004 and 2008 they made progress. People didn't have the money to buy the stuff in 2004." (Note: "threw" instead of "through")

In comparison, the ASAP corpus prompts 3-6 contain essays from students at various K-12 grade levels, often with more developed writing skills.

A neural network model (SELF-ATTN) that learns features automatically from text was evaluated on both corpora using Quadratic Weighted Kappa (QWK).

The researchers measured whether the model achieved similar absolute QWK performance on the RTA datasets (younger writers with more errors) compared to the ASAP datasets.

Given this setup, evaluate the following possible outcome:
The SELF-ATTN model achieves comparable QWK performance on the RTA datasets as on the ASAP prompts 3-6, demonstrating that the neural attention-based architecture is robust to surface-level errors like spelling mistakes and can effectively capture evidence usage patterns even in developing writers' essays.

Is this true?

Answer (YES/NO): NO